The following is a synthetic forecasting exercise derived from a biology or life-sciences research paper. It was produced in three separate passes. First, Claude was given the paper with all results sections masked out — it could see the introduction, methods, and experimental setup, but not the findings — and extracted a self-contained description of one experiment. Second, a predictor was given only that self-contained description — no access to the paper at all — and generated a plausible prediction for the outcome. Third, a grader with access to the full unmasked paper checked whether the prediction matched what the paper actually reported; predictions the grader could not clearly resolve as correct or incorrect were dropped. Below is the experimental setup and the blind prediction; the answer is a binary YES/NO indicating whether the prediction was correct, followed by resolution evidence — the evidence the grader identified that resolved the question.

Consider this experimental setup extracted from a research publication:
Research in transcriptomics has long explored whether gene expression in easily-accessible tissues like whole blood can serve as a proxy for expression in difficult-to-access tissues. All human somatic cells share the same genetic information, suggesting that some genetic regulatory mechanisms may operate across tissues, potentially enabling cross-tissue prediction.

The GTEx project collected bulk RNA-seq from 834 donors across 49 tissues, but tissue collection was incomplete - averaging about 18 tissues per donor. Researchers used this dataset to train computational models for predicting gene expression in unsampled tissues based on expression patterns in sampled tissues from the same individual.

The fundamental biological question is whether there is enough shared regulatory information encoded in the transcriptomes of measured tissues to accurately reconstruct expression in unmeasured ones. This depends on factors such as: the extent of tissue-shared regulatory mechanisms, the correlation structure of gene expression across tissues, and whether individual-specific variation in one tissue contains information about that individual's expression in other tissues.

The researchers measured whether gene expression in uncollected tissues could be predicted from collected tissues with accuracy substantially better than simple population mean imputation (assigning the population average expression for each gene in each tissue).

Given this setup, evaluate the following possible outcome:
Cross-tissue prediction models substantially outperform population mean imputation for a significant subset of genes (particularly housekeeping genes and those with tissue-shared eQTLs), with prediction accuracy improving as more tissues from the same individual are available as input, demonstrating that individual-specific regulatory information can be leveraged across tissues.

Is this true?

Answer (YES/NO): NO